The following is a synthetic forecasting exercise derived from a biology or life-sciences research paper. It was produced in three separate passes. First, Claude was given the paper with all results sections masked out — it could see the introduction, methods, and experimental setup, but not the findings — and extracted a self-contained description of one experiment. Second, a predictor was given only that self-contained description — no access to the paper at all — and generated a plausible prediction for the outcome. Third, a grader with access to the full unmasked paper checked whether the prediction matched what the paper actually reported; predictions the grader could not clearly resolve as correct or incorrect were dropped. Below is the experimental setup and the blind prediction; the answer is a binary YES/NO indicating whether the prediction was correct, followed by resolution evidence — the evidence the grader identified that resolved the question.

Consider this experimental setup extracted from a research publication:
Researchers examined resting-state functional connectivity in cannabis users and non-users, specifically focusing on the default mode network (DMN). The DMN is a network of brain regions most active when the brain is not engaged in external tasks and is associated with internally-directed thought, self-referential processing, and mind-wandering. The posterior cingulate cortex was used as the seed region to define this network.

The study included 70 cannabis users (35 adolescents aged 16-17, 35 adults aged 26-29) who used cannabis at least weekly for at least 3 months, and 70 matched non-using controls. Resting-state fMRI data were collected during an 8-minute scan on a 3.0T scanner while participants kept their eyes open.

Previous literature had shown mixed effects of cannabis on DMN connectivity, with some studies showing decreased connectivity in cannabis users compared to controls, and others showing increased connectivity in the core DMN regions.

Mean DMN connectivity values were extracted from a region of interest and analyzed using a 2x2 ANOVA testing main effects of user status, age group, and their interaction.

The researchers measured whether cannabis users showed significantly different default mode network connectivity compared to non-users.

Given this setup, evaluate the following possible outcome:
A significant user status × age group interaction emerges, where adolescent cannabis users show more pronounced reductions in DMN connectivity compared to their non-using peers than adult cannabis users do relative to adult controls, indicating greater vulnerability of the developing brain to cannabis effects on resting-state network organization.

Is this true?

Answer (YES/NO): NO